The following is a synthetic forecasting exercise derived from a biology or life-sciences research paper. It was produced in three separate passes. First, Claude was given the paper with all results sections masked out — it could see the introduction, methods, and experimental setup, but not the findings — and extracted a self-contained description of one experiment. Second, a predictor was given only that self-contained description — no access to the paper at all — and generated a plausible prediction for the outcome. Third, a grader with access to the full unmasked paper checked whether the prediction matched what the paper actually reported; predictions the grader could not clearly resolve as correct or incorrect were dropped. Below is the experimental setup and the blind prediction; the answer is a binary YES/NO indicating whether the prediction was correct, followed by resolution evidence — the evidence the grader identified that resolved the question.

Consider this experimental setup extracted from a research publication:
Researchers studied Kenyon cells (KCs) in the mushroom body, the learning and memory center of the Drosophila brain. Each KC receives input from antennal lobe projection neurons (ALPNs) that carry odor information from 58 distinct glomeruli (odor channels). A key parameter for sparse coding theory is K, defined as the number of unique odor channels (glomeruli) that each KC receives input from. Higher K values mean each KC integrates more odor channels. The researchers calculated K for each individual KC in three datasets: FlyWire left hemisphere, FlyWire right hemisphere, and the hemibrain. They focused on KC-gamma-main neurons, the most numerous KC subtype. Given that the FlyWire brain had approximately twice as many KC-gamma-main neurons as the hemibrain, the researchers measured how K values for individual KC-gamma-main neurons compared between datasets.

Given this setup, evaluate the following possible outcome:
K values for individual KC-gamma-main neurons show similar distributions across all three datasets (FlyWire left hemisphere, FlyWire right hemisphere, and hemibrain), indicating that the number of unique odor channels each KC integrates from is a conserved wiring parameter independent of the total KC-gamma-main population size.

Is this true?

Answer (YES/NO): NO